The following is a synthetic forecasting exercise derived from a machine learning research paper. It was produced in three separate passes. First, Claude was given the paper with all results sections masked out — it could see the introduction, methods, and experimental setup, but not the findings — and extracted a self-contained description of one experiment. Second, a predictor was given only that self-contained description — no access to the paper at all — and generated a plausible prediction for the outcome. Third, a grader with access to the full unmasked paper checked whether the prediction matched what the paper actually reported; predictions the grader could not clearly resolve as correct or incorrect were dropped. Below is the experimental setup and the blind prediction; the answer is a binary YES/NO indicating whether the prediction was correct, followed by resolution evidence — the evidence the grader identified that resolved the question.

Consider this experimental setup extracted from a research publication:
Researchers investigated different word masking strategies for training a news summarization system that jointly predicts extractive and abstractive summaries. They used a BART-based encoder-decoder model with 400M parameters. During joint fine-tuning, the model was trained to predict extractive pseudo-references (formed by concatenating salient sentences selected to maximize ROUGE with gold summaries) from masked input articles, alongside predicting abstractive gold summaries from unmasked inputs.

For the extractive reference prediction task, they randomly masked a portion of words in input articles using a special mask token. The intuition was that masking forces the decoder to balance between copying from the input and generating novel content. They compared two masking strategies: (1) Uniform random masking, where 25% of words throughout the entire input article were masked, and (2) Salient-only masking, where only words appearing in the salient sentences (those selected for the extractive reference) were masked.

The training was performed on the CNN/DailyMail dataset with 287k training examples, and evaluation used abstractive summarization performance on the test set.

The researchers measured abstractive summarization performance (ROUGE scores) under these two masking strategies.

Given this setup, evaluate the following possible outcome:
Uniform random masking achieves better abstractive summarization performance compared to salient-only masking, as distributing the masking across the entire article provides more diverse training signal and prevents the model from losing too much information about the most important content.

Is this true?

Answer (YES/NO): YES